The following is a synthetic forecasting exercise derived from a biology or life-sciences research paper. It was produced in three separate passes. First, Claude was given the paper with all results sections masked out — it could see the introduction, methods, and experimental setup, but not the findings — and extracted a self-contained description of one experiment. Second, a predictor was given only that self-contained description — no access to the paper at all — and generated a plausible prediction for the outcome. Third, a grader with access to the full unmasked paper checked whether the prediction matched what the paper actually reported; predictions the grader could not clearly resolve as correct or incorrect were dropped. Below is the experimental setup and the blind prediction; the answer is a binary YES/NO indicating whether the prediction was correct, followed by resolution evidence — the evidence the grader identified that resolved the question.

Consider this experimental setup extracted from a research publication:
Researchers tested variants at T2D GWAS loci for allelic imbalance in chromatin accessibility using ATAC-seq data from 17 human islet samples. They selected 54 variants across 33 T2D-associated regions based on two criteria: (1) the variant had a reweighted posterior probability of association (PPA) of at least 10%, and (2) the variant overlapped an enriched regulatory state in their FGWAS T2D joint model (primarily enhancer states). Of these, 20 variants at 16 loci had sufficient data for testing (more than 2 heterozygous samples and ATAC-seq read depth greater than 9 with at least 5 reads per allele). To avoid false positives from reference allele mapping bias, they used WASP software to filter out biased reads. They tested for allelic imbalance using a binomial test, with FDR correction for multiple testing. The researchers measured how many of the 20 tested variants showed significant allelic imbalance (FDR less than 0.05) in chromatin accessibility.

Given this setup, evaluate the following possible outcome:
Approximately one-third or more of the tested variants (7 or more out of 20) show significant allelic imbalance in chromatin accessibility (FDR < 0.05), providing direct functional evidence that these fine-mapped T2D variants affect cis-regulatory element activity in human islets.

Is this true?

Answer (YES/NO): NO